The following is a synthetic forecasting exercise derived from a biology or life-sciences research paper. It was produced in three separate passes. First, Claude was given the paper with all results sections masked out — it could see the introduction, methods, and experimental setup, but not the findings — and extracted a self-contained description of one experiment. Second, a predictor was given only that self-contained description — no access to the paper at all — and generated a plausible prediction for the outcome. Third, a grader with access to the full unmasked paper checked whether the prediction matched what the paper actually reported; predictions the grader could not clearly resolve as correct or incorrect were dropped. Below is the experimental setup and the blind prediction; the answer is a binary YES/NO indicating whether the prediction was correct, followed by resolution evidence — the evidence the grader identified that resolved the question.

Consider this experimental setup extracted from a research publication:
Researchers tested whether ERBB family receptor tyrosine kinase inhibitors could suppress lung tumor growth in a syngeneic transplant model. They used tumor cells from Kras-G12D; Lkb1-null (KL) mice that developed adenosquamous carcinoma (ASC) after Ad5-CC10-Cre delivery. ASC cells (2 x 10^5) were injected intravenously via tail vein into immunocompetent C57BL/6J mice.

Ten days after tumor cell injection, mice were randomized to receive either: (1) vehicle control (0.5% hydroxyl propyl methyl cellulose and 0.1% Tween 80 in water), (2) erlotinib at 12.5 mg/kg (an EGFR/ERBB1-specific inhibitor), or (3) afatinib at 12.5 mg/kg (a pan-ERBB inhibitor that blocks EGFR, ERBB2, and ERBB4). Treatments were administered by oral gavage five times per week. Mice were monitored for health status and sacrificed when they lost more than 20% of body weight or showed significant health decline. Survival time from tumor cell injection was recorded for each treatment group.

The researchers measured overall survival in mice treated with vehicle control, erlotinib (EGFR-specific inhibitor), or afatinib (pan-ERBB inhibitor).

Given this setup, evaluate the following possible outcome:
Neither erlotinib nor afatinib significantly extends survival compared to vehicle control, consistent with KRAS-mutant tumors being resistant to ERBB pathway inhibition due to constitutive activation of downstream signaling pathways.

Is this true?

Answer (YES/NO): NO